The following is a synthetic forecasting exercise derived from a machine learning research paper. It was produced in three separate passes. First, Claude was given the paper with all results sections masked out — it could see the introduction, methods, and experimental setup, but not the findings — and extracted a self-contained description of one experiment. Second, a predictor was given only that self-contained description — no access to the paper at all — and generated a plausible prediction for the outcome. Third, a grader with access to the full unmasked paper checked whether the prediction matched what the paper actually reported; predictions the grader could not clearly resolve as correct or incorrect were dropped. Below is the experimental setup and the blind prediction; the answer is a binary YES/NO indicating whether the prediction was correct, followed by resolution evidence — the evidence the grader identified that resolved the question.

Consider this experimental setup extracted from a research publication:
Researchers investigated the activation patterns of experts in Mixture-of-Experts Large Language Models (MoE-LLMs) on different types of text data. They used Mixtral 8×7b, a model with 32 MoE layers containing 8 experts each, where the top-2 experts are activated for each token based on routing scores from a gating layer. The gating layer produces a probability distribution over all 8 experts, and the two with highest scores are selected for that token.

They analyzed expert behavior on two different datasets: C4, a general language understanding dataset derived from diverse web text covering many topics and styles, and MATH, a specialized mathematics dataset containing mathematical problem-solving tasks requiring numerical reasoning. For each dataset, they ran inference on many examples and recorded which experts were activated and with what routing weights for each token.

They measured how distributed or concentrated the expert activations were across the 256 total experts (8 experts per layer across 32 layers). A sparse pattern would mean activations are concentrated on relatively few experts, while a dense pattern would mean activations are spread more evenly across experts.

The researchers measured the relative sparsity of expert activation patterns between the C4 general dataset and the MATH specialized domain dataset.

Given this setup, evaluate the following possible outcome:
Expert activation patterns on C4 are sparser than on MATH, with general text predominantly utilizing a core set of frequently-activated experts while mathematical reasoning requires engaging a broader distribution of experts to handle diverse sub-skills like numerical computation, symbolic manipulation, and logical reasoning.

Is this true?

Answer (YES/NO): NO